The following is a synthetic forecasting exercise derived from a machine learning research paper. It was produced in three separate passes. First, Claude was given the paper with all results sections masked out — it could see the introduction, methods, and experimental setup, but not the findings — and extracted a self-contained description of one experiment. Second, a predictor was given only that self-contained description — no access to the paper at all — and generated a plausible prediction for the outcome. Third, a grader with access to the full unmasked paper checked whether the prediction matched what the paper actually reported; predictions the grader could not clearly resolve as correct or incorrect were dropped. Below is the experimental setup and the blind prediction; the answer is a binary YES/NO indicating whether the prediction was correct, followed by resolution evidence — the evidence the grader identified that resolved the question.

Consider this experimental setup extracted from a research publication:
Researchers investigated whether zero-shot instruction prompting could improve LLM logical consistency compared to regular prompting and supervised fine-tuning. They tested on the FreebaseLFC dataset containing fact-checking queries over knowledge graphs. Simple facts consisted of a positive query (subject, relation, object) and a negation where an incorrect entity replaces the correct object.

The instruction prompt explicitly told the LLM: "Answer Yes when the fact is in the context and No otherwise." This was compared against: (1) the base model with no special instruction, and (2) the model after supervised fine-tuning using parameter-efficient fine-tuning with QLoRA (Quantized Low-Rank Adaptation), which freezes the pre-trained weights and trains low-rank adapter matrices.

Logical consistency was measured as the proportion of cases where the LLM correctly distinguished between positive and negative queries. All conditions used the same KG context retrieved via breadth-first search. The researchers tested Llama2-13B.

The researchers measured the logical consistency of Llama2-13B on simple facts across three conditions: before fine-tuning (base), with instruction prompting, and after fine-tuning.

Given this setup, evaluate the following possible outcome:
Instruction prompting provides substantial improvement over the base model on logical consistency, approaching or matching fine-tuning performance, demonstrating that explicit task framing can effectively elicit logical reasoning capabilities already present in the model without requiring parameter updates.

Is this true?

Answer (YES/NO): NO